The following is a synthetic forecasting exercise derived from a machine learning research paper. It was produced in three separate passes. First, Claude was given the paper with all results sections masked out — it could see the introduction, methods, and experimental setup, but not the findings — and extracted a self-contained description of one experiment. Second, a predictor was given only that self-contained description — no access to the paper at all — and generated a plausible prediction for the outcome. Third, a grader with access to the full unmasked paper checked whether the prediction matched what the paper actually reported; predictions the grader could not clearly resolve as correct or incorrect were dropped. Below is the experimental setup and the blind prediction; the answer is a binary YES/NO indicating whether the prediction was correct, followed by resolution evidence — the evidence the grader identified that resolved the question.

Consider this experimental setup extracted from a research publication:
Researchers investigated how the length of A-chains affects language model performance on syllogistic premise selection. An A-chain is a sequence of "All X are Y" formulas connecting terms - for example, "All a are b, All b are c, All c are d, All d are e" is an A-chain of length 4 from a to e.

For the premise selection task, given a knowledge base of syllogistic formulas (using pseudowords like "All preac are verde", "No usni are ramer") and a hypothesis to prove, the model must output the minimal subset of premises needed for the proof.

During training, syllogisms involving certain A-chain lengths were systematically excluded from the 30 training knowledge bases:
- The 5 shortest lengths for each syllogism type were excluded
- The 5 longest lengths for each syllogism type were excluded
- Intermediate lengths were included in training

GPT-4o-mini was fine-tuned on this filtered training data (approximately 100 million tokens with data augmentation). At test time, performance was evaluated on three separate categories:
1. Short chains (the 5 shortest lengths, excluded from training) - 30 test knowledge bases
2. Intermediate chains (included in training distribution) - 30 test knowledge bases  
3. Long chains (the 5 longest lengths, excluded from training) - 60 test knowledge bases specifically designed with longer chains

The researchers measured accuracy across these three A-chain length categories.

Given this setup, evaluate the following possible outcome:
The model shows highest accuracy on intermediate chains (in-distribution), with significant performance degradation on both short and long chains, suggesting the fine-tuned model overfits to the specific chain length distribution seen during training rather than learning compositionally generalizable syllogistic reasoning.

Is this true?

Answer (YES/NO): NO